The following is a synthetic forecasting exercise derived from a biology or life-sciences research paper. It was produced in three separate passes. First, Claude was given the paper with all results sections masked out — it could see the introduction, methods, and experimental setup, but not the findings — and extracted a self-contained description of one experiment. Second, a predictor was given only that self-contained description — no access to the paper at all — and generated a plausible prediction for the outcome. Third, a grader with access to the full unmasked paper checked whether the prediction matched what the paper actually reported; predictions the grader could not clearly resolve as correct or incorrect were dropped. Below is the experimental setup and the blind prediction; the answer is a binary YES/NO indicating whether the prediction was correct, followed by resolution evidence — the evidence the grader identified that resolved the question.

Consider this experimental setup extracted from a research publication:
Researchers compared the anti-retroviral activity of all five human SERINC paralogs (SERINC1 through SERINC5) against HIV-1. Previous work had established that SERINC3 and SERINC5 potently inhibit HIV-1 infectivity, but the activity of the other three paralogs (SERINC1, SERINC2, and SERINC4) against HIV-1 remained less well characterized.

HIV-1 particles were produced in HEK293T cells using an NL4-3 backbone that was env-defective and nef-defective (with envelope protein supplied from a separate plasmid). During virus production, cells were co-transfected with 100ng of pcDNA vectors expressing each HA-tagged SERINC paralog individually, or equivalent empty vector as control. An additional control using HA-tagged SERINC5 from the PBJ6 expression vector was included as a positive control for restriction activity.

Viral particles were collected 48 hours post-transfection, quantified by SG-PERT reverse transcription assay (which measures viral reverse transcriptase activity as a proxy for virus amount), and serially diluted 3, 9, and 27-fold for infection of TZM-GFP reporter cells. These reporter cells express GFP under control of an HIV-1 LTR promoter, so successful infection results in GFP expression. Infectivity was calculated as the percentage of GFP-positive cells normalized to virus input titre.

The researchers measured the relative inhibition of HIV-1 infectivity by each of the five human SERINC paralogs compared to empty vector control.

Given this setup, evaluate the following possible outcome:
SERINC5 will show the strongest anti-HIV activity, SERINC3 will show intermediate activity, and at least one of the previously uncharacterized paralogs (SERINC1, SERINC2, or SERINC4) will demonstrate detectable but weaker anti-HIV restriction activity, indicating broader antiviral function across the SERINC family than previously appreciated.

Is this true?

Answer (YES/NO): NO